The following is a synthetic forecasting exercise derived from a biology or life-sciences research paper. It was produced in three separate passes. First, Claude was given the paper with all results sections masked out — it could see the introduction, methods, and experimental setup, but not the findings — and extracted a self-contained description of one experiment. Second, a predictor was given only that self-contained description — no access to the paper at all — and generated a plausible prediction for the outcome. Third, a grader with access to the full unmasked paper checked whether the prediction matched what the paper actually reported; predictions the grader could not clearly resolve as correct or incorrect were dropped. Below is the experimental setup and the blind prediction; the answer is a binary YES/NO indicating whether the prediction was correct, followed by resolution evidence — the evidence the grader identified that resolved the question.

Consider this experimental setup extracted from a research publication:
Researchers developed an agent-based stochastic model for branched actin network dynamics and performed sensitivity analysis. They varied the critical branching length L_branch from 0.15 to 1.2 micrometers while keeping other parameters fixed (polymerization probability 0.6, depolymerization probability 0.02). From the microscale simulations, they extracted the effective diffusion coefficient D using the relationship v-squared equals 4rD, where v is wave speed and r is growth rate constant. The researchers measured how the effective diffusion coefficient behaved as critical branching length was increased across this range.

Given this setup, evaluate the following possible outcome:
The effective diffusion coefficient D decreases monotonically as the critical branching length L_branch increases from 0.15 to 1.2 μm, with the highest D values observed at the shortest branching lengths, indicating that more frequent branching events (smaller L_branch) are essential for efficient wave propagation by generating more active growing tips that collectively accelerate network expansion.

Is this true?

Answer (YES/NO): NO